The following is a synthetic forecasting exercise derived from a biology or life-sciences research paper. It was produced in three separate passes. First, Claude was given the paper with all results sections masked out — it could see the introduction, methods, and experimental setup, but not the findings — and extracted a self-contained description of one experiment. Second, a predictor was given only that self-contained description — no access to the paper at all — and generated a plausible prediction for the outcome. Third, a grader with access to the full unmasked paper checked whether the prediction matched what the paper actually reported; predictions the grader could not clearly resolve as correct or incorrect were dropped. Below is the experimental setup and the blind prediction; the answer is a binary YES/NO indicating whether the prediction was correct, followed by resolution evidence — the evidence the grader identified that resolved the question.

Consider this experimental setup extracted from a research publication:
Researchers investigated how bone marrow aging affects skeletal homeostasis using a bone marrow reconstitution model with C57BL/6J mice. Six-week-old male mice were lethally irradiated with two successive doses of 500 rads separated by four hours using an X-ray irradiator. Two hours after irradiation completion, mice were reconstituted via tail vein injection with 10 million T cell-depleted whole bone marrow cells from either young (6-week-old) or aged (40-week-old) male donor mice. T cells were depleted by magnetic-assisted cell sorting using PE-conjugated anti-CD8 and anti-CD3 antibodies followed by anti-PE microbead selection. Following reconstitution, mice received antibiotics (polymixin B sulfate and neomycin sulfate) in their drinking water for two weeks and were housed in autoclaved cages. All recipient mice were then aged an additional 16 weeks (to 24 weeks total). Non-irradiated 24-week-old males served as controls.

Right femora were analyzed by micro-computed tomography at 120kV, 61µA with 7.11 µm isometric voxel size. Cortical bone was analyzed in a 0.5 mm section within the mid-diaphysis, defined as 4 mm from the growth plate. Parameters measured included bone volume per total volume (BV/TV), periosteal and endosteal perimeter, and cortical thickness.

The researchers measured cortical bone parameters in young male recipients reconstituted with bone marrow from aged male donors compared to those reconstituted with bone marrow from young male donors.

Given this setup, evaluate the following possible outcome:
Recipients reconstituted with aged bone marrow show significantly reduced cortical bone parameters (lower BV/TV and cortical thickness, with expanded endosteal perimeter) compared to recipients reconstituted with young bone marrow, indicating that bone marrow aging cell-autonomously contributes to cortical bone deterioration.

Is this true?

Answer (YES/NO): NO